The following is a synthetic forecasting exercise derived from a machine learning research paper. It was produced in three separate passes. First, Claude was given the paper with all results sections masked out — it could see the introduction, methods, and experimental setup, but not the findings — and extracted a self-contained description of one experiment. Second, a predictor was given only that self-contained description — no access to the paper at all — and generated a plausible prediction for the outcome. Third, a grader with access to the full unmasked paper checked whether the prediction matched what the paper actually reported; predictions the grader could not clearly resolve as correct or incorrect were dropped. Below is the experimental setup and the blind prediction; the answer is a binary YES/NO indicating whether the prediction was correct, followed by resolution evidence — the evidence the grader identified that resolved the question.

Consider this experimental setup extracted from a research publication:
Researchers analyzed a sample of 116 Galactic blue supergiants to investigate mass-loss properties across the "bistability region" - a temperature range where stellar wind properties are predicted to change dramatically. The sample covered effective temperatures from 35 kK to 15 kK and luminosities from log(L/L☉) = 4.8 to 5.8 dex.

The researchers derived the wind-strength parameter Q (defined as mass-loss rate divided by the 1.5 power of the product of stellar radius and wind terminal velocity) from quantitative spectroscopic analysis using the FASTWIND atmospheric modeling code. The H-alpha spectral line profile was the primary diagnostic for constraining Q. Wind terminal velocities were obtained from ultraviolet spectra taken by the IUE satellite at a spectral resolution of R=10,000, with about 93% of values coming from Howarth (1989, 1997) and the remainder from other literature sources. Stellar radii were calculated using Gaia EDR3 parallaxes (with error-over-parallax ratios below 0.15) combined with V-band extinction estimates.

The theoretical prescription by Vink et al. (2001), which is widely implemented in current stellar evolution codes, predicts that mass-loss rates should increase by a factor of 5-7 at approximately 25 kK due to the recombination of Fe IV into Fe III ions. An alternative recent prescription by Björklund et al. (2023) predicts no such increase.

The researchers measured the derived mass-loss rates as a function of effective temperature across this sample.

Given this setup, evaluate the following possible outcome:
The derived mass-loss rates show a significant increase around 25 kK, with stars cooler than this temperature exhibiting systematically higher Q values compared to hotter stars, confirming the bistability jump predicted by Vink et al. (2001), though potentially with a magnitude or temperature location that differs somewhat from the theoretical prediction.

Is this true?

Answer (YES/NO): NO